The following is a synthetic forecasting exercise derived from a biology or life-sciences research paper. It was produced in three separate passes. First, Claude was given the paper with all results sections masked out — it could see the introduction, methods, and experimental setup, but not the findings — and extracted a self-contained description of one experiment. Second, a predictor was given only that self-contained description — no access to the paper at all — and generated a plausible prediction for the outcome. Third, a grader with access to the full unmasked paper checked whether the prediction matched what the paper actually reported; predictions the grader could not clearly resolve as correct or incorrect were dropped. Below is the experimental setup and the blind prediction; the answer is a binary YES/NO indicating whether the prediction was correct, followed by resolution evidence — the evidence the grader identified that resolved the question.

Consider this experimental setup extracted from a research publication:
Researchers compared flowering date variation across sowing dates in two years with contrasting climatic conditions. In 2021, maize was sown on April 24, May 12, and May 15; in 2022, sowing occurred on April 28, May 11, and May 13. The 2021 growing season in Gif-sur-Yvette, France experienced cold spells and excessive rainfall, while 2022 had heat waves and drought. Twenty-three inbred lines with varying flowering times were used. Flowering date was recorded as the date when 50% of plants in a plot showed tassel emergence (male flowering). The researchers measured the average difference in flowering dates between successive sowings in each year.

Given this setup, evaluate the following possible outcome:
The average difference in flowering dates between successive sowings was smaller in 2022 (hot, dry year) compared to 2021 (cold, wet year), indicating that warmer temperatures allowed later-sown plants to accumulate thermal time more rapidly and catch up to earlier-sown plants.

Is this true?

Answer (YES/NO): NO